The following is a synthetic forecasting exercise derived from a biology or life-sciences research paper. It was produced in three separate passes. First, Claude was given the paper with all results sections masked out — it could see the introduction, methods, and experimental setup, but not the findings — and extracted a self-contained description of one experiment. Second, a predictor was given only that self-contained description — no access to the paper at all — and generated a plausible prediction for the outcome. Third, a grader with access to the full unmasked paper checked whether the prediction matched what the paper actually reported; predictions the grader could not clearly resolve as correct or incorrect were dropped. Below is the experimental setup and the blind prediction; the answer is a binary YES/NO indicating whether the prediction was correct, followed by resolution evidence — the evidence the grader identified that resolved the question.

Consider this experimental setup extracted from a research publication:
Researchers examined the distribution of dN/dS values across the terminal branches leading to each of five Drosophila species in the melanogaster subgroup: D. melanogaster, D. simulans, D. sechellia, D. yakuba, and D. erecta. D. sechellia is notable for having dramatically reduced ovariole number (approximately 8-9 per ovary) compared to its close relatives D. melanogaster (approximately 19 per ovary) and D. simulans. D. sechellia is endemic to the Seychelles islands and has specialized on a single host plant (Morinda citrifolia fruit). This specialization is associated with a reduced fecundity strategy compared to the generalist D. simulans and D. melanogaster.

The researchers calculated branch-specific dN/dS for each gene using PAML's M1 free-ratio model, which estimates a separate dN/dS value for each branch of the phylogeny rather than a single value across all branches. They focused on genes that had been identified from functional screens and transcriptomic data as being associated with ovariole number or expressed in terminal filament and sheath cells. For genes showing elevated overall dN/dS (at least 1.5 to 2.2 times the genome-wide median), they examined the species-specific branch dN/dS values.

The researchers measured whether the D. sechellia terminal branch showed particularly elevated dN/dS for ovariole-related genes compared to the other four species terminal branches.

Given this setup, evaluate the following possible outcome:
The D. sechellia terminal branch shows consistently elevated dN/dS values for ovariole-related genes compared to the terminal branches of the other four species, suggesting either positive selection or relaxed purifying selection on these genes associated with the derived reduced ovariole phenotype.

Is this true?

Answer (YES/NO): YES